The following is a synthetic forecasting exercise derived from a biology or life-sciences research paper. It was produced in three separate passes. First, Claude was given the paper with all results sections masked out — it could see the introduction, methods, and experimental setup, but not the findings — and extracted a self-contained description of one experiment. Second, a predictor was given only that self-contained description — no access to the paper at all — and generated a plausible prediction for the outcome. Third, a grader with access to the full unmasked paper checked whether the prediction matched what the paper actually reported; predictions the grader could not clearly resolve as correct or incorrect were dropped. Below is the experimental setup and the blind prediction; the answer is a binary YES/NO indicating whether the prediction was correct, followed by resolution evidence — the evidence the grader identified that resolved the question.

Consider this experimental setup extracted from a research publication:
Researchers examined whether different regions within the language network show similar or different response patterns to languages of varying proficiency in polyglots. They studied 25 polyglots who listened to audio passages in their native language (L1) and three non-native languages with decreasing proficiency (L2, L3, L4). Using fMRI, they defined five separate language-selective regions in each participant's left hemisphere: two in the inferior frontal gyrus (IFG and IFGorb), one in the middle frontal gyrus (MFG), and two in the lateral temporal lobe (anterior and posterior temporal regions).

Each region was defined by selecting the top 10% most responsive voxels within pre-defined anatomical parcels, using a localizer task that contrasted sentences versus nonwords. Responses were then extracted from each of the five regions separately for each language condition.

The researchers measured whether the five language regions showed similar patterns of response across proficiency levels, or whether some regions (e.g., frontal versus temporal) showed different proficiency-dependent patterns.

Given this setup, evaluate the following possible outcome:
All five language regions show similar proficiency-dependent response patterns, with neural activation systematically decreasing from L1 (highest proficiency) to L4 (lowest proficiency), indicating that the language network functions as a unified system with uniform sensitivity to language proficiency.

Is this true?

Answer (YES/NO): NO